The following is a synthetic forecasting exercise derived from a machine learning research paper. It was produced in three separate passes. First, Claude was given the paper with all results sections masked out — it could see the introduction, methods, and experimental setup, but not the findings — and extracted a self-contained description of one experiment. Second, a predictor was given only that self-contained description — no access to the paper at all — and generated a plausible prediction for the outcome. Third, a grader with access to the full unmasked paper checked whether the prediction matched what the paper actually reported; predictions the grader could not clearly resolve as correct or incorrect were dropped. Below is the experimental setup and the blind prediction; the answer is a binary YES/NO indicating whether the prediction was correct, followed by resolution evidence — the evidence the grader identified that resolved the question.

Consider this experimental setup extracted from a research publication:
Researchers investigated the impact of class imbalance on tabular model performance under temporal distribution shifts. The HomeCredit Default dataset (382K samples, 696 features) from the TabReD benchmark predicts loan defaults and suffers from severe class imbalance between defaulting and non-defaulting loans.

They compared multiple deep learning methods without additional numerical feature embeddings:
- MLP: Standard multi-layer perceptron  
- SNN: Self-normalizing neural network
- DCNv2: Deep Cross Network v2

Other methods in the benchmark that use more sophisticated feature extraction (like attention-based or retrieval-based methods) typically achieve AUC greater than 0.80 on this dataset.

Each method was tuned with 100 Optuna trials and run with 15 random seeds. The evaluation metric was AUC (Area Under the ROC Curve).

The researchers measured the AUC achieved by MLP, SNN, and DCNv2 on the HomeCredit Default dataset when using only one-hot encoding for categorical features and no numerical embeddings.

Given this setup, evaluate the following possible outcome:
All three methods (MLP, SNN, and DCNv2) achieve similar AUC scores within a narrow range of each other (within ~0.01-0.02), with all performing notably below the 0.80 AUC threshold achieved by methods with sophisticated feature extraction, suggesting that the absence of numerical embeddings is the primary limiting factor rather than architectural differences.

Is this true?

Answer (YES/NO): NO